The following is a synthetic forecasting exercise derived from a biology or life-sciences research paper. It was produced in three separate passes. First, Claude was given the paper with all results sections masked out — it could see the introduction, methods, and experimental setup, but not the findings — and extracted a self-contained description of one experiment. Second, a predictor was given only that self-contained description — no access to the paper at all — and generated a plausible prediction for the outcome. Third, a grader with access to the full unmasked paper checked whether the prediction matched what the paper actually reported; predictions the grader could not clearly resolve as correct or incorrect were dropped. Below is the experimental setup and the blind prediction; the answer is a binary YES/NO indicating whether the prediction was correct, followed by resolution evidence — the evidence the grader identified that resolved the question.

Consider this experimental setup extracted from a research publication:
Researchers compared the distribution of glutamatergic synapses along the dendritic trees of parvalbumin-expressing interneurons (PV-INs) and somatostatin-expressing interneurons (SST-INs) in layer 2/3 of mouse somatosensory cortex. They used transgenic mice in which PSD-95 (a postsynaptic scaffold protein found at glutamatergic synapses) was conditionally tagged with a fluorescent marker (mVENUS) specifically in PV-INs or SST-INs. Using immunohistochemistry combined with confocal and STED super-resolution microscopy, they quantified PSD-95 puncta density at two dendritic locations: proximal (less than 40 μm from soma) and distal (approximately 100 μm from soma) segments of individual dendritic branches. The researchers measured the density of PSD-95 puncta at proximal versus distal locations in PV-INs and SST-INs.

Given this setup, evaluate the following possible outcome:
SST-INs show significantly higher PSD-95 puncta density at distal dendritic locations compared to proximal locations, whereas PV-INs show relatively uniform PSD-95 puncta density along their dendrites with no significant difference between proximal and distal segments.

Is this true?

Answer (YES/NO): NO